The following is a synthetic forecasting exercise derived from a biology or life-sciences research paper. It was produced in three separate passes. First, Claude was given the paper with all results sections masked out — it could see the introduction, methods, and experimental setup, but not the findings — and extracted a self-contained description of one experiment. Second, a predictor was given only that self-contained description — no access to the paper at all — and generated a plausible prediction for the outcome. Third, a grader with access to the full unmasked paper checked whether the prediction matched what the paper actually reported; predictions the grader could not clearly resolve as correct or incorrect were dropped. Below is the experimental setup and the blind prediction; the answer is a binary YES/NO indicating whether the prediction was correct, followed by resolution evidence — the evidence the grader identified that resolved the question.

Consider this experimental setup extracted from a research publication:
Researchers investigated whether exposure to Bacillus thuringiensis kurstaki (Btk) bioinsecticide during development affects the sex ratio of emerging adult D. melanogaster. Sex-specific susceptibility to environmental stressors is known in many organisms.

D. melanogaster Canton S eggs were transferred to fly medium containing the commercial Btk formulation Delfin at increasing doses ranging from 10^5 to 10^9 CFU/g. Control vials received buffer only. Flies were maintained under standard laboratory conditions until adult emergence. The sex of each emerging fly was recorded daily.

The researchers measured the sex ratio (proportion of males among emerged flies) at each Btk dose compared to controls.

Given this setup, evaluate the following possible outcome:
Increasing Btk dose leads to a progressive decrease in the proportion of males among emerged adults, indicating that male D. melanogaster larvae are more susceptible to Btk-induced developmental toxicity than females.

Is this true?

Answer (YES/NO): NO